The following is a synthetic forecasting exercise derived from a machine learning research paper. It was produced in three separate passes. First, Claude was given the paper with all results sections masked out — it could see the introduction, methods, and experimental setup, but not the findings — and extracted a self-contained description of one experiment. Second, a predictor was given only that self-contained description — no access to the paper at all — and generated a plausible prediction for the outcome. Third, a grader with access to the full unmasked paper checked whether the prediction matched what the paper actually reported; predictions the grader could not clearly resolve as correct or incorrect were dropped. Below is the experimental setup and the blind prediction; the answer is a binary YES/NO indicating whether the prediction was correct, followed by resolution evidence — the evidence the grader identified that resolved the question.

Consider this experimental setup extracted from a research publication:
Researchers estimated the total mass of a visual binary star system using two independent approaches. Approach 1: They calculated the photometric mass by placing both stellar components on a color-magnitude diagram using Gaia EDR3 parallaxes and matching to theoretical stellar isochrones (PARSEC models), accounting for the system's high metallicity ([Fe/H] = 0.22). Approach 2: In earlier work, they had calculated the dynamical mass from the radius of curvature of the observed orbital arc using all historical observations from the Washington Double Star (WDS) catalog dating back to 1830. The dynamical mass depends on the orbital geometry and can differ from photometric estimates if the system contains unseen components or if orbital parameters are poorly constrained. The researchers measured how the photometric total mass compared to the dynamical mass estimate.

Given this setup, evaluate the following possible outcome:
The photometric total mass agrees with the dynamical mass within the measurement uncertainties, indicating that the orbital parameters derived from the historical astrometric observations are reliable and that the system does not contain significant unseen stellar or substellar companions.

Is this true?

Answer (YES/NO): NO